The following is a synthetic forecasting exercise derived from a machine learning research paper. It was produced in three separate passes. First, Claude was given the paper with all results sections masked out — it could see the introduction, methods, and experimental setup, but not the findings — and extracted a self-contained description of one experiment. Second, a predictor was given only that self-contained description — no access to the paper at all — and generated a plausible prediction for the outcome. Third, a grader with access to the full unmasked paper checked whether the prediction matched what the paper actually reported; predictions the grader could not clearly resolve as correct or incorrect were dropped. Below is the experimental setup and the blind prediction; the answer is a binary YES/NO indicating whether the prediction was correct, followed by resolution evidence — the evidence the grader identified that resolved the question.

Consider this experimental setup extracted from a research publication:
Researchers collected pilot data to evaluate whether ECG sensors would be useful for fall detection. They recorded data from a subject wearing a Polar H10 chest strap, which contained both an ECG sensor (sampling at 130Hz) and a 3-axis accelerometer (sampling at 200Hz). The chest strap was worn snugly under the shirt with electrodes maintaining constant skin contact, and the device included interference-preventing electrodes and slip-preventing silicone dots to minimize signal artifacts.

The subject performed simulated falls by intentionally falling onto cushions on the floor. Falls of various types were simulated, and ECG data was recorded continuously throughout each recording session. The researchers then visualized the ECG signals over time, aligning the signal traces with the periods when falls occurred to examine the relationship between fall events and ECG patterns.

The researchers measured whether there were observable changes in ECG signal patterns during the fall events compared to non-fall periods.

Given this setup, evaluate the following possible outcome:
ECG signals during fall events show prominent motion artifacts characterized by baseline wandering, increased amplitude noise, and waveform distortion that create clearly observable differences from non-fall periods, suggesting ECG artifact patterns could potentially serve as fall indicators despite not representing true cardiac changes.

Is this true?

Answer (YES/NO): NO